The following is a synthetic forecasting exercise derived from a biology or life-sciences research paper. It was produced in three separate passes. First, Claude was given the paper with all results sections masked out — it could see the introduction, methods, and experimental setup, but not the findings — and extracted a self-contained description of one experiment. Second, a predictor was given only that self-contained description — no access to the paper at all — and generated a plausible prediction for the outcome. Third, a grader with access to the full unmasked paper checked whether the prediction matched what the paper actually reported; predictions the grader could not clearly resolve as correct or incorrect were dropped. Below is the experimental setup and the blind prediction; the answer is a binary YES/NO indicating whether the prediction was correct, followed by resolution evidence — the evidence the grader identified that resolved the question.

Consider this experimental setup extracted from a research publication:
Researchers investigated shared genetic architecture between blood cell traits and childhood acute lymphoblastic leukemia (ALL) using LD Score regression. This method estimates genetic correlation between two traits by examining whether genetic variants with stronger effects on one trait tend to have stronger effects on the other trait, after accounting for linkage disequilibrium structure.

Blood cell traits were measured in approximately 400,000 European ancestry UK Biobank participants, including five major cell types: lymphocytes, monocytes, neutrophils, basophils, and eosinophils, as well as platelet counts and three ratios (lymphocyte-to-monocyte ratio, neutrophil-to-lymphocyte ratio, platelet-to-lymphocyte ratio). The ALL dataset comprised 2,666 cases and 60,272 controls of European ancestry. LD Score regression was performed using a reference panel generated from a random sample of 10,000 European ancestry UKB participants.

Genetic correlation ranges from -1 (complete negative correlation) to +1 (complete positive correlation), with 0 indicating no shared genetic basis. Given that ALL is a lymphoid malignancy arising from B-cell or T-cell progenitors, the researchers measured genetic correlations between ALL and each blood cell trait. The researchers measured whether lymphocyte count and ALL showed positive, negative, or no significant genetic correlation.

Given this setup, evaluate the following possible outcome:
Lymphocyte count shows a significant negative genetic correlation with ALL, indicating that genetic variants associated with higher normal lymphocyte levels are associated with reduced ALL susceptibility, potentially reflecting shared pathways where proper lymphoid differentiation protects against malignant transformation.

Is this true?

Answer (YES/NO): NO